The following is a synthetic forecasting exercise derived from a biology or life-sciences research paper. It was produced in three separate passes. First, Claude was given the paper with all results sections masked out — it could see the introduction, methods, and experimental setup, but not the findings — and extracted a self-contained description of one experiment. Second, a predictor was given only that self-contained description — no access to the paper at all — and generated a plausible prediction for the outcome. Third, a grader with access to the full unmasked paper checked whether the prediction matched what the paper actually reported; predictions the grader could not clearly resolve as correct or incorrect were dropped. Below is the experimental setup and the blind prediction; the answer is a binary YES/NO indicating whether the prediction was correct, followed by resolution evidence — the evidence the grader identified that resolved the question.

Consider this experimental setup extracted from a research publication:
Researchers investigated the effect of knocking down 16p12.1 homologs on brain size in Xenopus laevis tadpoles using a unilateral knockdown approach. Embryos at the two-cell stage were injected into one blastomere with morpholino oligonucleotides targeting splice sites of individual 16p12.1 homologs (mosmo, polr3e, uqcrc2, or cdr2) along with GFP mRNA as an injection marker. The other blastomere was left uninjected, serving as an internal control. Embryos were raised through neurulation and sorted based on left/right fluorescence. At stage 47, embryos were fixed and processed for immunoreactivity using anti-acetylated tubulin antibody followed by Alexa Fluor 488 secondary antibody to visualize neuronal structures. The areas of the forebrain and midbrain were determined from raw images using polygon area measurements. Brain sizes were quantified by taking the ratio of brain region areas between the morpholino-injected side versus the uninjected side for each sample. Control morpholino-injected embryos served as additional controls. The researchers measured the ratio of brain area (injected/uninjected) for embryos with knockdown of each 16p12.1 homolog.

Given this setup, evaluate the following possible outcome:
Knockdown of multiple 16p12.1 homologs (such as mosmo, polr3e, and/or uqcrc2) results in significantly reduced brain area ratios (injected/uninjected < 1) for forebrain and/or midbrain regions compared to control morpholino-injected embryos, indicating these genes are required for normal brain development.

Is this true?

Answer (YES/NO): YES